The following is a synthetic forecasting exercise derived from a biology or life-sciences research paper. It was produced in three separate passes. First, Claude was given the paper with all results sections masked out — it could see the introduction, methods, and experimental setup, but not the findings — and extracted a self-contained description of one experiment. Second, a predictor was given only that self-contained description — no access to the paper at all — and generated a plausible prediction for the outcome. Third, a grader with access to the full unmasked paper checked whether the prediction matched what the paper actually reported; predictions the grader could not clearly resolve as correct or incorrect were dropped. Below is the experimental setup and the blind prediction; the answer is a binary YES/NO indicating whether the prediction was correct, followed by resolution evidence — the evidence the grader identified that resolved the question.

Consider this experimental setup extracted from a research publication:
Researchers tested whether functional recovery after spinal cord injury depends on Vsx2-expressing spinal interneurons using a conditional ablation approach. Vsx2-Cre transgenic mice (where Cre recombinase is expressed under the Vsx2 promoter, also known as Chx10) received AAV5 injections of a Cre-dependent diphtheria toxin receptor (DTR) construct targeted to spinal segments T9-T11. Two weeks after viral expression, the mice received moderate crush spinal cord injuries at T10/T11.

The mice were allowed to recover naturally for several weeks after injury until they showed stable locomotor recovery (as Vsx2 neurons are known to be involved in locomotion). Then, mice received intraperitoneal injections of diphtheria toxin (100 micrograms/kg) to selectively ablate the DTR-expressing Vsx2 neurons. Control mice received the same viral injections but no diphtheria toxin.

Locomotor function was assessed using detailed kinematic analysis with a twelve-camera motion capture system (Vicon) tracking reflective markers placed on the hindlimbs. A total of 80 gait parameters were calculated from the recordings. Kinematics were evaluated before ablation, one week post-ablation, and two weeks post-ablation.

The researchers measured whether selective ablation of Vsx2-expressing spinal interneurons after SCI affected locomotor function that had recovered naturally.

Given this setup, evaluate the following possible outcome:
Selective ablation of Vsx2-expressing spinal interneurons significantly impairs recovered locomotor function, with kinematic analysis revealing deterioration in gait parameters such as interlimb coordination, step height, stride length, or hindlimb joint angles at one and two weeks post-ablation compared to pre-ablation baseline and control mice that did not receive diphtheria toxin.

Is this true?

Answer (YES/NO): NO